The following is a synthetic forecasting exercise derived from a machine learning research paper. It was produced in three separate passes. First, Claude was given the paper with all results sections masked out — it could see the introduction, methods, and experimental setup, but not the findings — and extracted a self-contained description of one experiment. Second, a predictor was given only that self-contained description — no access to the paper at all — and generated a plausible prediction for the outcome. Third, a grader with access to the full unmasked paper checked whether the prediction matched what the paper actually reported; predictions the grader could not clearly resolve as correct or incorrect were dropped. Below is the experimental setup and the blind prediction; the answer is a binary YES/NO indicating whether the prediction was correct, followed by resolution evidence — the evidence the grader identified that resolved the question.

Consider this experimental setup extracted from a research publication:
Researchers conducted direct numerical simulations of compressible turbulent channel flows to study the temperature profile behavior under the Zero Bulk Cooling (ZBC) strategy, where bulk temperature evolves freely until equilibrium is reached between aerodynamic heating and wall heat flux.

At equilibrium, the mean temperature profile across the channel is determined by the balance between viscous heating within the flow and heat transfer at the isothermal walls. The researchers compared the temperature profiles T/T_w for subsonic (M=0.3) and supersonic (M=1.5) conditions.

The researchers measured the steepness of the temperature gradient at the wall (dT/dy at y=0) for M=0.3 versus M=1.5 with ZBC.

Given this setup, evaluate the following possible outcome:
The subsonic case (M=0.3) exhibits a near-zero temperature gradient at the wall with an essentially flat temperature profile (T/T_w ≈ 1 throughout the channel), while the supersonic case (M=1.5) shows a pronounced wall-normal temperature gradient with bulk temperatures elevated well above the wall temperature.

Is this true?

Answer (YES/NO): YES